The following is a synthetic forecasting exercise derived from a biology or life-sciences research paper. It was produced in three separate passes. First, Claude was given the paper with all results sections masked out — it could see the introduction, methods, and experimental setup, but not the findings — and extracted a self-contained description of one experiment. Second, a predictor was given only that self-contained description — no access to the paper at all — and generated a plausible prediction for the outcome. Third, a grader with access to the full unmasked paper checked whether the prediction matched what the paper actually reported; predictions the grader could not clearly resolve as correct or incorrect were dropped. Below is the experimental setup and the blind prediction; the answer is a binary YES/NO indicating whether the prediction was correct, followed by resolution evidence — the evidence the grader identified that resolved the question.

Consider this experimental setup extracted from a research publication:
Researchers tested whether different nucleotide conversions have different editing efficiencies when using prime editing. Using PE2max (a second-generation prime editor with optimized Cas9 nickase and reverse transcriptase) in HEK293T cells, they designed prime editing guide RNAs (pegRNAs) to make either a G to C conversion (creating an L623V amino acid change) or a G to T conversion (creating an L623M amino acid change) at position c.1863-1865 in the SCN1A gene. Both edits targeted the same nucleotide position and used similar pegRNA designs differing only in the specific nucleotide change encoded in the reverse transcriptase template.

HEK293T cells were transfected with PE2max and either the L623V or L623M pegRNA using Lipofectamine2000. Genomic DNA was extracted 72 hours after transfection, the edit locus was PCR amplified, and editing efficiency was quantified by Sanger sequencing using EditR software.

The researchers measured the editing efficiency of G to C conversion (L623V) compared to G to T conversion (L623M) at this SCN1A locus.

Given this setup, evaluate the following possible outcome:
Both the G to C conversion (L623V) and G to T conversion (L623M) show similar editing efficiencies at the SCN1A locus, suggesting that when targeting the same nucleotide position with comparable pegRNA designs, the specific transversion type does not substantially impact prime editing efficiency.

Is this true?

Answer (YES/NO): YES